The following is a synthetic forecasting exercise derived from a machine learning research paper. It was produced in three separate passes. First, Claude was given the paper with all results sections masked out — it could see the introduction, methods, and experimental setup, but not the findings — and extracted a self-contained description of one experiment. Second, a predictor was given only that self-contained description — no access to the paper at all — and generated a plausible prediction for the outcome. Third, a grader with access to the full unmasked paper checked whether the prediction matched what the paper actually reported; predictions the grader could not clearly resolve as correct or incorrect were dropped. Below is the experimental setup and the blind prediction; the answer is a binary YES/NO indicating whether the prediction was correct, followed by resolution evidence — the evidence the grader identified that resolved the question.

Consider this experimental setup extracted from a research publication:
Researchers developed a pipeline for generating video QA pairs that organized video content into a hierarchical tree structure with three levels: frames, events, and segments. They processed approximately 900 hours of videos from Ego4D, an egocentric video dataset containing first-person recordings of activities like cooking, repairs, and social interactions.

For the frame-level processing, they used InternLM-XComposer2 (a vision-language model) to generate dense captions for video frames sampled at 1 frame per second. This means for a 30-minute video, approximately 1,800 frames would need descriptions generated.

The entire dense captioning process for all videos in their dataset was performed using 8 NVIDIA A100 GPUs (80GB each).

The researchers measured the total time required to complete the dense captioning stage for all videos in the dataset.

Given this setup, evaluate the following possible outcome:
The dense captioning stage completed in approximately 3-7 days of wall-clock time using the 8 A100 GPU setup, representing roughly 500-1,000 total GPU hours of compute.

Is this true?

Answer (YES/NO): NO